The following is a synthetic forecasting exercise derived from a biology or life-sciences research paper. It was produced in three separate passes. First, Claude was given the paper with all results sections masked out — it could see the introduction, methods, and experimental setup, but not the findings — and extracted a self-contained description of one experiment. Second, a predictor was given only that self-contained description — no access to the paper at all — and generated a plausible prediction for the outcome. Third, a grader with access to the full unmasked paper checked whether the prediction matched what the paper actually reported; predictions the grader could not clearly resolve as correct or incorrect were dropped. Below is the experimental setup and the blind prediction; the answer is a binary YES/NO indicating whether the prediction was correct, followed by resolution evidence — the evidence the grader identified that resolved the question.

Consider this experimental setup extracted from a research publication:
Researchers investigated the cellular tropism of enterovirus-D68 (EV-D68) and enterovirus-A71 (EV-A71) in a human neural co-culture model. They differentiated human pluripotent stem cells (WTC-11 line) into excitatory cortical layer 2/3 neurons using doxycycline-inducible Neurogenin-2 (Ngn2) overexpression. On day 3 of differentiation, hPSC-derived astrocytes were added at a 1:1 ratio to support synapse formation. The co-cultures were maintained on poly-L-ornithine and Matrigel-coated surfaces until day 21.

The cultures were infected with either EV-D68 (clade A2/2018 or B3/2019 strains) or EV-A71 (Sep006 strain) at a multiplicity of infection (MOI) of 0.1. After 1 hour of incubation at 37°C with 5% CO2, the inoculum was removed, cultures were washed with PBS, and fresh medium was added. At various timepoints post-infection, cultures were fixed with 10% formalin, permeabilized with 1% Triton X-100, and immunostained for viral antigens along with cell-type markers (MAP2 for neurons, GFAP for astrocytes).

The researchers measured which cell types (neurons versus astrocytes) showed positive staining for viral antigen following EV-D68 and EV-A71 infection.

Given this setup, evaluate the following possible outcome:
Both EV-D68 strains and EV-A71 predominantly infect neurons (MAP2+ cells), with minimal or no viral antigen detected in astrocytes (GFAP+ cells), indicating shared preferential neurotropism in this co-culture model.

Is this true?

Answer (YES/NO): NO